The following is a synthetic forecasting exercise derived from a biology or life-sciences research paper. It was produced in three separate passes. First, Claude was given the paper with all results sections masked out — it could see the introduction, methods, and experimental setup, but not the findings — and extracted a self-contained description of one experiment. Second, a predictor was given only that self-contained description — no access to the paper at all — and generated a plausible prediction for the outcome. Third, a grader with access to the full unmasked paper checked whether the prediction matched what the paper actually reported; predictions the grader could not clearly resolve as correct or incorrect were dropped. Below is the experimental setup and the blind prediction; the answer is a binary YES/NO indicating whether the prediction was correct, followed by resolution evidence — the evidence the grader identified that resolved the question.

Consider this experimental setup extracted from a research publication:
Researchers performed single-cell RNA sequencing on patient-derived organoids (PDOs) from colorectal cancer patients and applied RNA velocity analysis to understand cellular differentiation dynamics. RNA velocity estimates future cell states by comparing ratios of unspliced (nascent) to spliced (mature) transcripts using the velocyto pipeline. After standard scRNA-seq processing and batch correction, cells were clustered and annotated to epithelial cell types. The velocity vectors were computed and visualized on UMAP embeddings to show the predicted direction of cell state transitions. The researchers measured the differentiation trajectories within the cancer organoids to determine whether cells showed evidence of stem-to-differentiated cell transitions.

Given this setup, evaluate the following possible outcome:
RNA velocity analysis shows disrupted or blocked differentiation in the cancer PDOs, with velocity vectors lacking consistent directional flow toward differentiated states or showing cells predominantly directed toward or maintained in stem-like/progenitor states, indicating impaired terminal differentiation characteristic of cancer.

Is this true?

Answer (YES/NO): NO